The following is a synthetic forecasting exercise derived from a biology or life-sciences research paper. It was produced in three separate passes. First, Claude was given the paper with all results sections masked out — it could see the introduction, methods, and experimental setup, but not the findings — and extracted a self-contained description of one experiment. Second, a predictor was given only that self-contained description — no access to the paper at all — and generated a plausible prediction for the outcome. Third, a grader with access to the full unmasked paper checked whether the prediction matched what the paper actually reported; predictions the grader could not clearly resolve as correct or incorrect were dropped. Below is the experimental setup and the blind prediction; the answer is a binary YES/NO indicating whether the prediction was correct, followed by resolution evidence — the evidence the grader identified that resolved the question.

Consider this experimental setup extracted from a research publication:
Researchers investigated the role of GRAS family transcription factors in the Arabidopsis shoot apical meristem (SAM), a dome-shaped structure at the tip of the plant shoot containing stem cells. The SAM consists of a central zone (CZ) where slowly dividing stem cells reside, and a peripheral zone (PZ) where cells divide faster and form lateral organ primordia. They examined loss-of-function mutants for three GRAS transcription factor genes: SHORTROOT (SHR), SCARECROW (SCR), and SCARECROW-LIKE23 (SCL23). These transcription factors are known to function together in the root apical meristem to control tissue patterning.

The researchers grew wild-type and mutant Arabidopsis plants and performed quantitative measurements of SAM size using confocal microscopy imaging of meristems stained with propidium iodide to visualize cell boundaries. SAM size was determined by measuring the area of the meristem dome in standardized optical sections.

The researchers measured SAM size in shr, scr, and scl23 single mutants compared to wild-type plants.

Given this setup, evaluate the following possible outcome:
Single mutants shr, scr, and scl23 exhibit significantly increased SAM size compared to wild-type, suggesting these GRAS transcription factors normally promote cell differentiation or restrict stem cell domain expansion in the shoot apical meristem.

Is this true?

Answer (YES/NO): NO